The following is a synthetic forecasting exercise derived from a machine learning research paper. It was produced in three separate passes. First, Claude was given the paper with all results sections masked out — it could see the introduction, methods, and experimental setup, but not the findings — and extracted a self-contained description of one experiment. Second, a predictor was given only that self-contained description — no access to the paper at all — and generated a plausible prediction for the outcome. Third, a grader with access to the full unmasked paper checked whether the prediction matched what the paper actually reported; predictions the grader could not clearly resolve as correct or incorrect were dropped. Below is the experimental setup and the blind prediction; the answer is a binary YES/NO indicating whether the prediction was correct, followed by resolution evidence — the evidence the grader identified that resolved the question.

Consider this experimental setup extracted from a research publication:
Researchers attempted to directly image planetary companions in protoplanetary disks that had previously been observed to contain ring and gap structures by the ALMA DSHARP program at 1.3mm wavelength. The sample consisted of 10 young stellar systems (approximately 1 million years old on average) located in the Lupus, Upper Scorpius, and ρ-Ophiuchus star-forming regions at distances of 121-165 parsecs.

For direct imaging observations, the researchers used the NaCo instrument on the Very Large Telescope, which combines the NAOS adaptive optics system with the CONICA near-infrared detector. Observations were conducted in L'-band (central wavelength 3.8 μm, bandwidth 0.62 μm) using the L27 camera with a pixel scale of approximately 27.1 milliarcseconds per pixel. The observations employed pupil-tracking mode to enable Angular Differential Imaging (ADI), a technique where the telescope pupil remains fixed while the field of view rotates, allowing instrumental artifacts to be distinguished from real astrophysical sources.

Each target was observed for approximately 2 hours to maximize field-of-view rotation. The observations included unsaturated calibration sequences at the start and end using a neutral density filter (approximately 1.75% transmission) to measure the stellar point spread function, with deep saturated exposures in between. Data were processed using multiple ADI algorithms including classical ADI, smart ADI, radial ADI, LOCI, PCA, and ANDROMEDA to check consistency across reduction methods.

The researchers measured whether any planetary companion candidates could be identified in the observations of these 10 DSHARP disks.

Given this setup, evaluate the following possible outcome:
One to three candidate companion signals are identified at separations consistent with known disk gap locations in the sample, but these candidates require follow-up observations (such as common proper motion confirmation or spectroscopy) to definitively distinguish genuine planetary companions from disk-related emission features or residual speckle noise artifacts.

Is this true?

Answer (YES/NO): NO